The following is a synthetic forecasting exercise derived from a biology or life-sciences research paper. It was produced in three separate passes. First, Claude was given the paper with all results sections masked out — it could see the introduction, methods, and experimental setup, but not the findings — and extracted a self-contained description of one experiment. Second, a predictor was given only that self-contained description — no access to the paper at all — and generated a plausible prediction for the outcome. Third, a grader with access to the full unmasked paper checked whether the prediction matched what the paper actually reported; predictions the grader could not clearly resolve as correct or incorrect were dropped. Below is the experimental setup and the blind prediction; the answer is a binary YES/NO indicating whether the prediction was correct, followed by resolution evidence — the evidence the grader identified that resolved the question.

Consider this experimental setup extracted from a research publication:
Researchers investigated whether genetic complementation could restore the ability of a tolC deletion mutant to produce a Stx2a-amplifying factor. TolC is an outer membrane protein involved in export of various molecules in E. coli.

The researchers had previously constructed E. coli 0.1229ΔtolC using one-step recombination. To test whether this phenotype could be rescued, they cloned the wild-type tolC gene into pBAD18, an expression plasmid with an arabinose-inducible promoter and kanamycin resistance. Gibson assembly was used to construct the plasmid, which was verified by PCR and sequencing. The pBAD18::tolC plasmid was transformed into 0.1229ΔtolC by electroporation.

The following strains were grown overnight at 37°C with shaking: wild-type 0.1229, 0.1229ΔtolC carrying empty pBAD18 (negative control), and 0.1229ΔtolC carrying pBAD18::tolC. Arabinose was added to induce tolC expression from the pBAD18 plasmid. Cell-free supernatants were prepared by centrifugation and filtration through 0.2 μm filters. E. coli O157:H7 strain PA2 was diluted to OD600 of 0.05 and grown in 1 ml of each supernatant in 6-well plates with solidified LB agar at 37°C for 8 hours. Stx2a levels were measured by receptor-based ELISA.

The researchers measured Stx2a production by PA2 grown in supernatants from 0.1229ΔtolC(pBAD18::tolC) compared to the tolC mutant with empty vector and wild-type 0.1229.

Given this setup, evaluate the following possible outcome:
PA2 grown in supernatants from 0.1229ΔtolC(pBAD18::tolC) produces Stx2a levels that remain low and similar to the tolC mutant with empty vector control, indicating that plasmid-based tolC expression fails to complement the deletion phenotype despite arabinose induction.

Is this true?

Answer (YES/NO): YES